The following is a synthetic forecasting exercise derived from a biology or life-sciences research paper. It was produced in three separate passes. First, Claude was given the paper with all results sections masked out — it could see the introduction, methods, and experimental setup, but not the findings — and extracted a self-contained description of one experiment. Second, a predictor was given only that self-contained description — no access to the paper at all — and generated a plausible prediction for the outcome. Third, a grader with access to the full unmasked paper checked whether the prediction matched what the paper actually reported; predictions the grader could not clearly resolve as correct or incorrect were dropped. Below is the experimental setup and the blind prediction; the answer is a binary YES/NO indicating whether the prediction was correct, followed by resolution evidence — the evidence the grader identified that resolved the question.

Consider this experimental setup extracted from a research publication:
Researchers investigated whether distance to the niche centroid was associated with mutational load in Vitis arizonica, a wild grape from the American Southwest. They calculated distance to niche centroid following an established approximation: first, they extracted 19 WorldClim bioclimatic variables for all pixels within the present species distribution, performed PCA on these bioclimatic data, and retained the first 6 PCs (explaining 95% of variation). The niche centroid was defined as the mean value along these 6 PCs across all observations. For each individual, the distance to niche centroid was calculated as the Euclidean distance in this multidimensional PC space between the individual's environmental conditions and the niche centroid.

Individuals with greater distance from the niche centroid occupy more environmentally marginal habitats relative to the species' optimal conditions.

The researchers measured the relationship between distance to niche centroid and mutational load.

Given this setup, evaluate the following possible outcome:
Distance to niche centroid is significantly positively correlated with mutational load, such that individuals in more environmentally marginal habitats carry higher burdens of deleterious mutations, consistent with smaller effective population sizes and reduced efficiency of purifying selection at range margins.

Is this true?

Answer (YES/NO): NO